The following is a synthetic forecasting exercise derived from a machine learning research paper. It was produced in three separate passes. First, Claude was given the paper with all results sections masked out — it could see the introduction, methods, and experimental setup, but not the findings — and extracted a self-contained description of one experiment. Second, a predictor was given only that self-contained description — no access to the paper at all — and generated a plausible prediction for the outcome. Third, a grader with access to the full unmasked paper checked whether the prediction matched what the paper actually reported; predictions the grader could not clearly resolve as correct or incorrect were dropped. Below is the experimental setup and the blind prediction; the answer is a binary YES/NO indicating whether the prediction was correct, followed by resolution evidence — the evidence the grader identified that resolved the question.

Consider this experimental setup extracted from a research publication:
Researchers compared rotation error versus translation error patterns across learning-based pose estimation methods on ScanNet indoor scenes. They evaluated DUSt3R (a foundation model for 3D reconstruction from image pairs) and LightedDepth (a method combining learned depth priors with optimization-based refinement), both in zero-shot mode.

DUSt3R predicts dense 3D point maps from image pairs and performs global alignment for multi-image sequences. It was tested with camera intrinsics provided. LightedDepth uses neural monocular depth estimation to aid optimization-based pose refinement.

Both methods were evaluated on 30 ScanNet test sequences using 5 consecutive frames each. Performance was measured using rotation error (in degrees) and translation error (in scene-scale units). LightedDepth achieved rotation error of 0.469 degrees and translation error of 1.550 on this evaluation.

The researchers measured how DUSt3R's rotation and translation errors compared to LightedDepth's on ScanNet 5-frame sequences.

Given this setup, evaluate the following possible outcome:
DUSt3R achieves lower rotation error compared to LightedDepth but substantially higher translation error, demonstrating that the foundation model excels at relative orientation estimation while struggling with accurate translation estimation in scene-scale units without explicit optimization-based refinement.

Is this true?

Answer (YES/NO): NO